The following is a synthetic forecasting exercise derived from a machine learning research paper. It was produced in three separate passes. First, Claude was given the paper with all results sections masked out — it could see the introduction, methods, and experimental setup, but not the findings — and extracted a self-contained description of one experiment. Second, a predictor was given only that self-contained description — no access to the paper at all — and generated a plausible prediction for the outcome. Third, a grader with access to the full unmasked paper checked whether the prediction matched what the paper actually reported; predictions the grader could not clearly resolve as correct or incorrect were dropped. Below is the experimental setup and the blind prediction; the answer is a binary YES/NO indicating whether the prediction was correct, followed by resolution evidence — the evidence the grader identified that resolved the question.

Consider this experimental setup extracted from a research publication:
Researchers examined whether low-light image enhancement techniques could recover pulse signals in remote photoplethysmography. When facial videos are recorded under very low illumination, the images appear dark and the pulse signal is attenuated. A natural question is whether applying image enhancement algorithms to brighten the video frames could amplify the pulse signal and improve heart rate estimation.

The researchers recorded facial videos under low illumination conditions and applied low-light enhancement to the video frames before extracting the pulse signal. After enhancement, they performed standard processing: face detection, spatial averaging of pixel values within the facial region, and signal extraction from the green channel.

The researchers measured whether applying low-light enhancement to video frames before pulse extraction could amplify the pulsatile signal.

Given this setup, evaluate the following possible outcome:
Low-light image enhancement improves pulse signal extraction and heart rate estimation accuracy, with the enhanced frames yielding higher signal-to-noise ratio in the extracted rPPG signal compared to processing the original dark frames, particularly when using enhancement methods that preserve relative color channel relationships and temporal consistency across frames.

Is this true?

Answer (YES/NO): NO